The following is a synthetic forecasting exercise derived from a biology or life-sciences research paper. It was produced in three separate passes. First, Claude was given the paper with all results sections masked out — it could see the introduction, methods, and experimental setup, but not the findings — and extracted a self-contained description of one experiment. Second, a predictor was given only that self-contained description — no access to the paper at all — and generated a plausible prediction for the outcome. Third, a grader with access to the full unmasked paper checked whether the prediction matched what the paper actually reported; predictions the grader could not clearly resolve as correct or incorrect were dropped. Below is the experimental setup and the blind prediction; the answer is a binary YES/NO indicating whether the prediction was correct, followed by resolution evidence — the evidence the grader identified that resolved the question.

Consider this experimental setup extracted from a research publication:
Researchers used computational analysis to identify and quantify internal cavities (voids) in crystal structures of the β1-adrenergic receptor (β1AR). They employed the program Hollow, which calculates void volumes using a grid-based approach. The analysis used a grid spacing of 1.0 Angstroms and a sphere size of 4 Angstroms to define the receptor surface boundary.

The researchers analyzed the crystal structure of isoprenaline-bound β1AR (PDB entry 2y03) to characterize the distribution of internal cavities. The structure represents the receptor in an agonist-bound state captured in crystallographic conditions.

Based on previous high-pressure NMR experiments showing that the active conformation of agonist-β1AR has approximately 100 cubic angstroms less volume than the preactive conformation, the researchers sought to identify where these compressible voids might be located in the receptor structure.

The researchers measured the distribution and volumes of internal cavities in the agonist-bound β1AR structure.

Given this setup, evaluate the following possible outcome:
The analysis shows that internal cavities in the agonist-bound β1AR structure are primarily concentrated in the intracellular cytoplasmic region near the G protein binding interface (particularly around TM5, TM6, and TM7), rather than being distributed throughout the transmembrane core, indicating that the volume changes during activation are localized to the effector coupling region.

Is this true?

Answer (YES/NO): NO